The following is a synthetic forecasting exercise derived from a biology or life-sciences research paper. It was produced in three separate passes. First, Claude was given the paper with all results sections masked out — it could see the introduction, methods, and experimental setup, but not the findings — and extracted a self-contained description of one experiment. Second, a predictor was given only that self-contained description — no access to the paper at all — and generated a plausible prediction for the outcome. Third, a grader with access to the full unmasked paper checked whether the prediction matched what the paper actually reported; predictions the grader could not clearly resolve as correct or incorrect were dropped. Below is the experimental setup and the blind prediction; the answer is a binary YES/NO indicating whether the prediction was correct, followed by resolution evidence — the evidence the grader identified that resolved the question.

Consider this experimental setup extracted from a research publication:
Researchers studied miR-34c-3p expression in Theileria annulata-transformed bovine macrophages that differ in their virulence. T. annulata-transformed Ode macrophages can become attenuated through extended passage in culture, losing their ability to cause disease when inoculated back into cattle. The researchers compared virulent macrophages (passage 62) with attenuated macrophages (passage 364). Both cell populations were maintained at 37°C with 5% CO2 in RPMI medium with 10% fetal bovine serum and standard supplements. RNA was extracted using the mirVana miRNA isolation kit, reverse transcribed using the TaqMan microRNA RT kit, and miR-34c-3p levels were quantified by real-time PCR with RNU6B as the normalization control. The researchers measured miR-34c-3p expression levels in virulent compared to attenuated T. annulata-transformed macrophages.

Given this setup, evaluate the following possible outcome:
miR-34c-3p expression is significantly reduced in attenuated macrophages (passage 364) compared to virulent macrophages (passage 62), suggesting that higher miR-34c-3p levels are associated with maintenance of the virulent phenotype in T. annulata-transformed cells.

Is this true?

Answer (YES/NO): YES